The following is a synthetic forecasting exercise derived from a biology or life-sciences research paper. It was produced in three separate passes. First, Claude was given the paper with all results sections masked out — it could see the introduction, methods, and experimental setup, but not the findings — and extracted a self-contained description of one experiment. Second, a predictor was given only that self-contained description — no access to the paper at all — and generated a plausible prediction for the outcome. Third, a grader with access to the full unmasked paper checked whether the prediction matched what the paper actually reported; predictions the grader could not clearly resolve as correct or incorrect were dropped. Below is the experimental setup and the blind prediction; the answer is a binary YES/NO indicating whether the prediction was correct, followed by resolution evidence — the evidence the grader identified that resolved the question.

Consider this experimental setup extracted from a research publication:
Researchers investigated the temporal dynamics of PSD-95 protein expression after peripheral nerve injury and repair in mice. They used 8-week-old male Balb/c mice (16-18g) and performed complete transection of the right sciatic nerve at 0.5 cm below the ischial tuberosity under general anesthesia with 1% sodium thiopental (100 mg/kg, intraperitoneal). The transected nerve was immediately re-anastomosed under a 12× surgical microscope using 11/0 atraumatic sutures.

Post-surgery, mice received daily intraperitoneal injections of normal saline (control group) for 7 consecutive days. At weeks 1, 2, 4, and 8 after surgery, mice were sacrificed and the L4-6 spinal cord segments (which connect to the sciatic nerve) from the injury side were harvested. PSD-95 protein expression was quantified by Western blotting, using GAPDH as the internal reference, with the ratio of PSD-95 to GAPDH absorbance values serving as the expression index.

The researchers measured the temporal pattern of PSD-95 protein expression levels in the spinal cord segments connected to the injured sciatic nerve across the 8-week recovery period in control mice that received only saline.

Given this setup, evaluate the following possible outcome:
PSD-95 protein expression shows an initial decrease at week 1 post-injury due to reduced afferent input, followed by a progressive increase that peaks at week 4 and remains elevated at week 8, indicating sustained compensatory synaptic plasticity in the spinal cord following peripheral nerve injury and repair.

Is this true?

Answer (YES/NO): NO